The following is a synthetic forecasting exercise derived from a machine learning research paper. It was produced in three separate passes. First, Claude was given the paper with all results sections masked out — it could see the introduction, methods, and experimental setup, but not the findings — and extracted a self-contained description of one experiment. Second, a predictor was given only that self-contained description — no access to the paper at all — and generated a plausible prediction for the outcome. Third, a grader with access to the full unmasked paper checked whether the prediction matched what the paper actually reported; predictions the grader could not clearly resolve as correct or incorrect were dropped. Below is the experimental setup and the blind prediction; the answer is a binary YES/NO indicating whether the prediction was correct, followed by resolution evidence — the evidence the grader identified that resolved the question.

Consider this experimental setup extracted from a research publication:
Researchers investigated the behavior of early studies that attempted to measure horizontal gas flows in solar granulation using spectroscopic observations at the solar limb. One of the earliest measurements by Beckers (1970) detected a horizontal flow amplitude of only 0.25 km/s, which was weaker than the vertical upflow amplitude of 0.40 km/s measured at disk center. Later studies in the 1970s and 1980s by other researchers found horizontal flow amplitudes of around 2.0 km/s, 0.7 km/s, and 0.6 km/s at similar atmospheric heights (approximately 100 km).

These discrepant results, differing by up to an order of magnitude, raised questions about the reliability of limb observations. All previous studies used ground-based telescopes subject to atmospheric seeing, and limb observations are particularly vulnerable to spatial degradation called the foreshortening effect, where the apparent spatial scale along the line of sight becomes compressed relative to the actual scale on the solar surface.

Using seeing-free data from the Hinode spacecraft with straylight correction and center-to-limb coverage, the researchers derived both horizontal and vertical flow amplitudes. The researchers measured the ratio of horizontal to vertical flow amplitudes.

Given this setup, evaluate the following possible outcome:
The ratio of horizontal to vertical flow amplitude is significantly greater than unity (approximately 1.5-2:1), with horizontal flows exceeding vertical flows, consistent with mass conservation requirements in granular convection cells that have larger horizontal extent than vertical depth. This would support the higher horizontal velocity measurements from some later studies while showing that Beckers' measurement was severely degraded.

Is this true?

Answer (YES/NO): NO